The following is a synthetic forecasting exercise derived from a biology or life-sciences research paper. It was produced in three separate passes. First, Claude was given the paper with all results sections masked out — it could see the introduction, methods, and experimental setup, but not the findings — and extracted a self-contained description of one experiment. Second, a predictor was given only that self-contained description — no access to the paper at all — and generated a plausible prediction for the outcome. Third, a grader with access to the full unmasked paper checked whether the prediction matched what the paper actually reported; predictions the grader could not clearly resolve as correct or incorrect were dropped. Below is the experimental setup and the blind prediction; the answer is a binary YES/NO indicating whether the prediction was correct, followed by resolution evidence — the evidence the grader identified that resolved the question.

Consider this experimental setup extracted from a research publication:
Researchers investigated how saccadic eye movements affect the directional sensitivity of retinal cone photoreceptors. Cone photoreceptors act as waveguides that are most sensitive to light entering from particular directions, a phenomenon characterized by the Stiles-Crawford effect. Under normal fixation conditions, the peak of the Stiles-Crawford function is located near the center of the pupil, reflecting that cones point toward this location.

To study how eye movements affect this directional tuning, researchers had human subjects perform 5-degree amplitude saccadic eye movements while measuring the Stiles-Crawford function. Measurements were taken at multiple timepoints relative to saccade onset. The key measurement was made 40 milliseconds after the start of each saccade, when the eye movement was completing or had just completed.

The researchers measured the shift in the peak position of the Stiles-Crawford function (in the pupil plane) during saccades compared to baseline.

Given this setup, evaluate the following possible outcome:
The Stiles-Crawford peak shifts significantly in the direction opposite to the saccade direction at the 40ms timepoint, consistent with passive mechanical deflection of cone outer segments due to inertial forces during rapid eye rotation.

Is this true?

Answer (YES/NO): YES